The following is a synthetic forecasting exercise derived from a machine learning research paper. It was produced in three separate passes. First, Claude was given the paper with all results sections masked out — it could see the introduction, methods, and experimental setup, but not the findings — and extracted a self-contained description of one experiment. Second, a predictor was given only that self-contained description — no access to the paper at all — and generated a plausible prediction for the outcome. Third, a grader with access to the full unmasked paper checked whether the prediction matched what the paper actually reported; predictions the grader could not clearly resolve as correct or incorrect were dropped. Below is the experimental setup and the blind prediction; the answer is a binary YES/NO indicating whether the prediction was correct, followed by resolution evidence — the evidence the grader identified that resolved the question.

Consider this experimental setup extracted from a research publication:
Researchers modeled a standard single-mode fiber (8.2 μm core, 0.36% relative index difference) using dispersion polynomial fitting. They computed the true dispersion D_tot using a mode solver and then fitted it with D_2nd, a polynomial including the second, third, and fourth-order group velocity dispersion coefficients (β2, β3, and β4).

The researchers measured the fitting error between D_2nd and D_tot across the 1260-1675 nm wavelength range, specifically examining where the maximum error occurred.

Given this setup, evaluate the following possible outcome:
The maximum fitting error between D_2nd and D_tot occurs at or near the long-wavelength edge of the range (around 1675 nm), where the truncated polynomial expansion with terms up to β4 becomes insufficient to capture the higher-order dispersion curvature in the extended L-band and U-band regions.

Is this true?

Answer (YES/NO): NO